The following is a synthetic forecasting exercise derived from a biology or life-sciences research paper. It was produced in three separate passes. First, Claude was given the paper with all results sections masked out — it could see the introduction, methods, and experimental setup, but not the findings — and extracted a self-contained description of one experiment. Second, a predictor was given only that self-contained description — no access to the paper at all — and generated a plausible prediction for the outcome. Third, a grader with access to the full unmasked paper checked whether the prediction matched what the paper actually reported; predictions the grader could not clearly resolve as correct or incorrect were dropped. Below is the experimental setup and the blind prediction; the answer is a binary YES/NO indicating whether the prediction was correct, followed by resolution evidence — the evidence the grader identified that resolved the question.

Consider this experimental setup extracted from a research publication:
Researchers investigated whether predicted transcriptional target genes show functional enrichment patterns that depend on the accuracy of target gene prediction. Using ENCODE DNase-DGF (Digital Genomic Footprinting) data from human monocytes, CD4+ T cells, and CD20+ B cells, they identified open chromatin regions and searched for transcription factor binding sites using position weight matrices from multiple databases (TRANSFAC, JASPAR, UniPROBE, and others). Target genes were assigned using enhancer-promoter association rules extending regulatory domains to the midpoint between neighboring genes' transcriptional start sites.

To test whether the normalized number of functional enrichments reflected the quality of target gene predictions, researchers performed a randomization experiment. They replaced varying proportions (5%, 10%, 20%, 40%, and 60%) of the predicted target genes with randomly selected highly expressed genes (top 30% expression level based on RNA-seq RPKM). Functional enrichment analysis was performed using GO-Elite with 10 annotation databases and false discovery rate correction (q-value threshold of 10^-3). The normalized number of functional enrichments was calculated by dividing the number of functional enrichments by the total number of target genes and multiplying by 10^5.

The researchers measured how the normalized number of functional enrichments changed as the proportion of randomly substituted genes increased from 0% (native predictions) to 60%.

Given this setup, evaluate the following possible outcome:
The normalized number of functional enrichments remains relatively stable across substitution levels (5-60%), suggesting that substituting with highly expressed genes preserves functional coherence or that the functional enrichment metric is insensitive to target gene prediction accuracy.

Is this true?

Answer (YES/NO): NO